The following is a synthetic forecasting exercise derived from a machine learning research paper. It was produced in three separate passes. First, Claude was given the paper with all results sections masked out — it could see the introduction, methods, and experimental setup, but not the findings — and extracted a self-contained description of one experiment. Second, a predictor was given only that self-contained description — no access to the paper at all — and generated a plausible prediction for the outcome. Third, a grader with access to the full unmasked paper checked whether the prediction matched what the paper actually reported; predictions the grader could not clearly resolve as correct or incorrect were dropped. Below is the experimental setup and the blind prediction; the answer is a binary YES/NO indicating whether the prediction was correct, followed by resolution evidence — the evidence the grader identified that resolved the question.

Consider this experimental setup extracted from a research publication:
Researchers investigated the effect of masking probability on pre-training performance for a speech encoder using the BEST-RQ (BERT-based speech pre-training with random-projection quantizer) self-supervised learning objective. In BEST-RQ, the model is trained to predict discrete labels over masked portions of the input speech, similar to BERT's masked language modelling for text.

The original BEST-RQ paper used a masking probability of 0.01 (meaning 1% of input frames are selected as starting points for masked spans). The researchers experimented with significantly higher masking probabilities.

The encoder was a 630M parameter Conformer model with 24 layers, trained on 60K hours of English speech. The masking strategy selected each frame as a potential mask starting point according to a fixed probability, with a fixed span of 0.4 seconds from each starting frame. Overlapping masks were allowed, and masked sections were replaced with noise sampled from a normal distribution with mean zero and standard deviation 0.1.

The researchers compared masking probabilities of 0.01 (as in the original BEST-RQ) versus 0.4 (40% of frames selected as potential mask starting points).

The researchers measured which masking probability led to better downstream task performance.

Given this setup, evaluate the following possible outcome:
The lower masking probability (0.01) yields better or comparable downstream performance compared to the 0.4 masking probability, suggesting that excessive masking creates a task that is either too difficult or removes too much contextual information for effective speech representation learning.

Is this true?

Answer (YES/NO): NO